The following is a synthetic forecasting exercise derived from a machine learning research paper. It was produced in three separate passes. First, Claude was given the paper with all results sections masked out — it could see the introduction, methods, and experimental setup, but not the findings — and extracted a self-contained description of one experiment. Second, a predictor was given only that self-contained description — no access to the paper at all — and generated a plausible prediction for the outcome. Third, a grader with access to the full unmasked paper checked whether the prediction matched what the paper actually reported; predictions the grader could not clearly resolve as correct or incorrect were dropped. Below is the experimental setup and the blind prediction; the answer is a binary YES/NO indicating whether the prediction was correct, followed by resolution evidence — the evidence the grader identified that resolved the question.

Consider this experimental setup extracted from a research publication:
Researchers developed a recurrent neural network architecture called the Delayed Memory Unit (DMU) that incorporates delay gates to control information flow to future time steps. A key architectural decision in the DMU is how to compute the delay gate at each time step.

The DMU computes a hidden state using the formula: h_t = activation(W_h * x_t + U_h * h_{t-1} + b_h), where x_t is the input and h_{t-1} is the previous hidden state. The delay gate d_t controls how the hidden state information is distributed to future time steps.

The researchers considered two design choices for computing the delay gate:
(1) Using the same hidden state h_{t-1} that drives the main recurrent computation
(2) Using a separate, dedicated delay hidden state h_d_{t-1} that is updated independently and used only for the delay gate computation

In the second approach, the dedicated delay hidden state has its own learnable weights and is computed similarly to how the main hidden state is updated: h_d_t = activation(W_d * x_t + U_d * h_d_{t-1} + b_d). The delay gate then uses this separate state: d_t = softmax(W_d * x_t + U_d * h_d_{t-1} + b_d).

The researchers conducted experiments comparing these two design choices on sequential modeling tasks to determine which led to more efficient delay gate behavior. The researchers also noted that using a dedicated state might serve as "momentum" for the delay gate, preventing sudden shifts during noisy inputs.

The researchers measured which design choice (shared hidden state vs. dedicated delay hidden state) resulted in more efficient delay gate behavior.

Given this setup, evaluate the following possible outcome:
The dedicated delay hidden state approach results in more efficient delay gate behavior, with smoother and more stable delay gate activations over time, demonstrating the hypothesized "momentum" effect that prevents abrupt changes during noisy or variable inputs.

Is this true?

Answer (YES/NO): YES